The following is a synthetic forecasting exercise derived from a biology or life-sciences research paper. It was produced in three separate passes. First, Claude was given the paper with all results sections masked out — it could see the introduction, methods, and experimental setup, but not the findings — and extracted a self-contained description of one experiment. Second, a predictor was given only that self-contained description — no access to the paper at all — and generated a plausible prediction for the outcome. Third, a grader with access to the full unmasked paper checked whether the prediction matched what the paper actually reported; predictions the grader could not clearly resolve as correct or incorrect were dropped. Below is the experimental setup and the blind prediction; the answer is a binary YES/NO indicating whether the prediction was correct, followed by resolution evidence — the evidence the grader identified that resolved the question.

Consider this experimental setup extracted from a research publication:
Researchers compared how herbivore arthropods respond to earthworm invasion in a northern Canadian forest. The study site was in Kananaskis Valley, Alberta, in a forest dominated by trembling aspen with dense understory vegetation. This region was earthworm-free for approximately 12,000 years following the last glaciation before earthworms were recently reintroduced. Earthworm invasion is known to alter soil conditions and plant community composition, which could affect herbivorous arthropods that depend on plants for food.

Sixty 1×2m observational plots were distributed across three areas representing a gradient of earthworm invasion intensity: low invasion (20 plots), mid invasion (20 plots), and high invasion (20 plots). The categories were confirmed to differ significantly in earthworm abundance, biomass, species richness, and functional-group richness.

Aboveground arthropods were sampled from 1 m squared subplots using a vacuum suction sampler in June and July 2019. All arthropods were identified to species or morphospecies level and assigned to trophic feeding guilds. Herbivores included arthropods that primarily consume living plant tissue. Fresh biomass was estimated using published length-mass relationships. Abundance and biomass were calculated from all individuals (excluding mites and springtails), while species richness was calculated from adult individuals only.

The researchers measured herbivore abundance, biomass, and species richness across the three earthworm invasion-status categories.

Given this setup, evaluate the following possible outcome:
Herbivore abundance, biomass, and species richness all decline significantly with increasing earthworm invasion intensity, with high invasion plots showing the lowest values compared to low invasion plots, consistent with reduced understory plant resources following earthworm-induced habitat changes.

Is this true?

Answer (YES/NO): NO